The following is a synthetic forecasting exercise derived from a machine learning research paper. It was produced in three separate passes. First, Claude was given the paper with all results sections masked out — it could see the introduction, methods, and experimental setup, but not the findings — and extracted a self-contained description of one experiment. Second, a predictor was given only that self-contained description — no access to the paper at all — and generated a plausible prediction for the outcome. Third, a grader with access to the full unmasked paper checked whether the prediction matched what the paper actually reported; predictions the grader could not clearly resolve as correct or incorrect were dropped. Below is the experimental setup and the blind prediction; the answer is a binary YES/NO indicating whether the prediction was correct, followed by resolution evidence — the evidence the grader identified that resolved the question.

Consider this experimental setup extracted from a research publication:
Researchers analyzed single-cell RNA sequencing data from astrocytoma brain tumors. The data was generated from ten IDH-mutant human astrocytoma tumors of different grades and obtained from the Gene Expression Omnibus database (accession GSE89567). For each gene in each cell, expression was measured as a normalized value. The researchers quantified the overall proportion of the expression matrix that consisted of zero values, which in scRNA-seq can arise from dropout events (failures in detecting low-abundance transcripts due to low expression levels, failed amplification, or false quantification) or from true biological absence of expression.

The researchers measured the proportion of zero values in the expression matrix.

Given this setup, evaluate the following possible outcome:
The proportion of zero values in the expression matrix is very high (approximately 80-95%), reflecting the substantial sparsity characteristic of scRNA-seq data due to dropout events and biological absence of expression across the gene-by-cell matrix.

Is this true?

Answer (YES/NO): NO